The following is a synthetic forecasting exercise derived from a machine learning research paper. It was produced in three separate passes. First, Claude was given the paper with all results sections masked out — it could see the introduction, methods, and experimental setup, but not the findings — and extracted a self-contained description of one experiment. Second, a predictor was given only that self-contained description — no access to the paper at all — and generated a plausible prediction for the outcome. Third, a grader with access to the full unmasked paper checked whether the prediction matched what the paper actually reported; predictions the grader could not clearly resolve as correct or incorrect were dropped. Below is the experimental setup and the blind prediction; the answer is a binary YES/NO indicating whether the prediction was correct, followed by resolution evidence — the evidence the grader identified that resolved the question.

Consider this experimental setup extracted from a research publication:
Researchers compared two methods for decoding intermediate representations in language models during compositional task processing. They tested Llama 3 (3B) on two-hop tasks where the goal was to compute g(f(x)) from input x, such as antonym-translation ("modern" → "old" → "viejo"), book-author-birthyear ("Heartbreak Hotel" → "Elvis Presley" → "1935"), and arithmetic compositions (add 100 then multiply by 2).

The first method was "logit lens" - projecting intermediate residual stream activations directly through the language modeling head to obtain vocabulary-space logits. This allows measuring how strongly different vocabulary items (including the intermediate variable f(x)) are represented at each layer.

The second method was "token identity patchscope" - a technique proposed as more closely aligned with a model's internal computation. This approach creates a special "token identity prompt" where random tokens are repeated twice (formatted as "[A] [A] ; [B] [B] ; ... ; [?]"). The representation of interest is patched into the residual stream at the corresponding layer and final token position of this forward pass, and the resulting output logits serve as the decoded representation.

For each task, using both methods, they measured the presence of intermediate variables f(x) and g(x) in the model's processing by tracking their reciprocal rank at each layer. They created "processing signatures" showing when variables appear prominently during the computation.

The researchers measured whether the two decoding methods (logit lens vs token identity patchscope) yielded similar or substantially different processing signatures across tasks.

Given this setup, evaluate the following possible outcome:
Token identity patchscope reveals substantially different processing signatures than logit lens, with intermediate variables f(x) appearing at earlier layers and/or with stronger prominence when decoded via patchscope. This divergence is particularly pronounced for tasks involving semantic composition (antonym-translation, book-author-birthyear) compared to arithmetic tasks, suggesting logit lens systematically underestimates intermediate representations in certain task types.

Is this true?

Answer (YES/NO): NO